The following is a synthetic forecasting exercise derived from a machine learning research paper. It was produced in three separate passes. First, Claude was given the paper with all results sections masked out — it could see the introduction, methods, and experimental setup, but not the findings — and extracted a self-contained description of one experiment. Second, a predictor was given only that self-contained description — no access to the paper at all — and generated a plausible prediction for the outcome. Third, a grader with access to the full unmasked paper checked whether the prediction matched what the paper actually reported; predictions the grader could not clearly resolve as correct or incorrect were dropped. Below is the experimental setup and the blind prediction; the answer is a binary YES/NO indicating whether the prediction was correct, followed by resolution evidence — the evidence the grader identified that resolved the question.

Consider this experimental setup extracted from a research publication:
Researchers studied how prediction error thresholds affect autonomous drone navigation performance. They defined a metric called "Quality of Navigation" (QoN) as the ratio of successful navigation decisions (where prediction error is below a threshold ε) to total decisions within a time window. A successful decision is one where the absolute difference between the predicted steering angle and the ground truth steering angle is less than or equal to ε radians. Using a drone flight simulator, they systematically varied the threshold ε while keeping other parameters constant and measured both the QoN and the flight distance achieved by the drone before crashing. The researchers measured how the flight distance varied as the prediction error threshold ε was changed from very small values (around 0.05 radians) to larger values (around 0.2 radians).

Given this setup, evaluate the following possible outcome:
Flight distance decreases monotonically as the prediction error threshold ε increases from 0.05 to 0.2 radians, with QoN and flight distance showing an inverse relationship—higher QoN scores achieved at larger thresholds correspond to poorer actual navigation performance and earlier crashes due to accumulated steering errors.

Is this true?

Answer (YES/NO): NO